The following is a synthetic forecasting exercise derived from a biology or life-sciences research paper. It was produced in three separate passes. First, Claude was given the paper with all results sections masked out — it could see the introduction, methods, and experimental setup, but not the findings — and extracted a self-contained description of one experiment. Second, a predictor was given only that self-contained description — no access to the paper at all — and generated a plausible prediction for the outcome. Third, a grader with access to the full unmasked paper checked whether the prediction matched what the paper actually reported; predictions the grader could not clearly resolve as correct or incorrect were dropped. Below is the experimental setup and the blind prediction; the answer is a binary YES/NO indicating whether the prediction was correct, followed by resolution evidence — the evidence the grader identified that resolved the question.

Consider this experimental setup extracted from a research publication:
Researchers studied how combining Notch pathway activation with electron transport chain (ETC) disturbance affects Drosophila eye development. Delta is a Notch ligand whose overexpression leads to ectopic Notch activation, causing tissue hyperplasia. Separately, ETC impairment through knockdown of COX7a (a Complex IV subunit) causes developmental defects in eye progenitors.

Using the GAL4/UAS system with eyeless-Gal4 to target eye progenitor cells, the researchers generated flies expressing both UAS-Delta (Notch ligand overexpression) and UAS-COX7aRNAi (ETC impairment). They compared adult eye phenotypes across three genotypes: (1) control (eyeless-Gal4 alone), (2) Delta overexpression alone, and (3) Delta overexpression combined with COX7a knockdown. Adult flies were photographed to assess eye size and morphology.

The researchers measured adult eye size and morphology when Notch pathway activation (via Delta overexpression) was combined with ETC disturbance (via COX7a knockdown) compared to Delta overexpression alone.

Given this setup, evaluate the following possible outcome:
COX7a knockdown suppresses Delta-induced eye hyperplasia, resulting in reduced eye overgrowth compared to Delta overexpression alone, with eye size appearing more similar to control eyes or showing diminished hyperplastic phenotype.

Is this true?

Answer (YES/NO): NO